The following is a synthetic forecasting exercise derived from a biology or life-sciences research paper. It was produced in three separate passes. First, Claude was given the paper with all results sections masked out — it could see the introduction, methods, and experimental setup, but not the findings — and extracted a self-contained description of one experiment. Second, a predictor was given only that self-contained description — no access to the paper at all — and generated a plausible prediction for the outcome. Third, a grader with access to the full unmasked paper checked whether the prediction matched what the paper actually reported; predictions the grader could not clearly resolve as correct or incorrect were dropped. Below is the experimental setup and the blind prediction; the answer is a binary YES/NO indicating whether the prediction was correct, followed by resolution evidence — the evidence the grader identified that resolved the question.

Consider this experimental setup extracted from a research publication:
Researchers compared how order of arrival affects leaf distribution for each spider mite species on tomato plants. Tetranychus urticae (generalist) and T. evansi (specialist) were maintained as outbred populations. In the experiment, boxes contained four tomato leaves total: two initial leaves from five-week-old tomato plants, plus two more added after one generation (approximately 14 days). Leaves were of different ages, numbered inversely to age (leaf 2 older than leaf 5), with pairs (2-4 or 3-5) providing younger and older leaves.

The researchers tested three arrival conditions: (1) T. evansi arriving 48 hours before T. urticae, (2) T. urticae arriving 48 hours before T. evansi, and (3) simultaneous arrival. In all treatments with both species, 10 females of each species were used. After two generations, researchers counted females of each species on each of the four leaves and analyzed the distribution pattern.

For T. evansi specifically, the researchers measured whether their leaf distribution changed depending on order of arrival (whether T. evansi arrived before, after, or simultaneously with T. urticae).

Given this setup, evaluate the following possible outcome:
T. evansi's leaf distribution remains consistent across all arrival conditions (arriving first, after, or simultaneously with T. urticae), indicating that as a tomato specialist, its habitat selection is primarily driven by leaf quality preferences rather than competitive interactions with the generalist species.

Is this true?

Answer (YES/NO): NO